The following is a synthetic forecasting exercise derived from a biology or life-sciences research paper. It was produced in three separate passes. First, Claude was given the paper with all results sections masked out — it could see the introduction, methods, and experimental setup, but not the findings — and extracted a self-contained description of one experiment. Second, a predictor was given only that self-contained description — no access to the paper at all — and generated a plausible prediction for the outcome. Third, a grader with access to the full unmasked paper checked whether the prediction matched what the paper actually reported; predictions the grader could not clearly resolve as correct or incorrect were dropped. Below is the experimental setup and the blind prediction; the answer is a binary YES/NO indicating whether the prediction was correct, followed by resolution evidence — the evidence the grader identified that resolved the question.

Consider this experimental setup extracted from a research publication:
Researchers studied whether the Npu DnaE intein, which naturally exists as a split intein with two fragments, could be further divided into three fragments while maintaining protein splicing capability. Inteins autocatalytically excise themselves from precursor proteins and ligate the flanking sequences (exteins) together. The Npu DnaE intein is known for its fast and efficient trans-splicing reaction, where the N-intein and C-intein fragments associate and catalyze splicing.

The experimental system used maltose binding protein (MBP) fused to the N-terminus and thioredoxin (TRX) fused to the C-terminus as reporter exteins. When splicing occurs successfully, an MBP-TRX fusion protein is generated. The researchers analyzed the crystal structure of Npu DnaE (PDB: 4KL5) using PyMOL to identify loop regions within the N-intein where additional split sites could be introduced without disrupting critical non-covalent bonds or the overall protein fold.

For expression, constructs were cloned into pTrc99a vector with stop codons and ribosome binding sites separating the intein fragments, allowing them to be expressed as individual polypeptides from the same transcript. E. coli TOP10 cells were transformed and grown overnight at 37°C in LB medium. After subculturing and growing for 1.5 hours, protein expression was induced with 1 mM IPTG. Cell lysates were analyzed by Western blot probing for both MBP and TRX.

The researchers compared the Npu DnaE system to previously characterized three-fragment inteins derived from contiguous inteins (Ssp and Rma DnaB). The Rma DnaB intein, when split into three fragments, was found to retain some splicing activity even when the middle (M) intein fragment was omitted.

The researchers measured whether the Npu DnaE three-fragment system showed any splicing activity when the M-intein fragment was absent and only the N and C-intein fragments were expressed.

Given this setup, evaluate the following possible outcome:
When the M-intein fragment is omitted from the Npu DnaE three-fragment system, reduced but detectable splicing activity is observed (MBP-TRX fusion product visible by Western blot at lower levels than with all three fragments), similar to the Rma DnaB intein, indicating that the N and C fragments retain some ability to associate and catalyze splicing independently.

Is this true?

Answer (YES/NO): NO